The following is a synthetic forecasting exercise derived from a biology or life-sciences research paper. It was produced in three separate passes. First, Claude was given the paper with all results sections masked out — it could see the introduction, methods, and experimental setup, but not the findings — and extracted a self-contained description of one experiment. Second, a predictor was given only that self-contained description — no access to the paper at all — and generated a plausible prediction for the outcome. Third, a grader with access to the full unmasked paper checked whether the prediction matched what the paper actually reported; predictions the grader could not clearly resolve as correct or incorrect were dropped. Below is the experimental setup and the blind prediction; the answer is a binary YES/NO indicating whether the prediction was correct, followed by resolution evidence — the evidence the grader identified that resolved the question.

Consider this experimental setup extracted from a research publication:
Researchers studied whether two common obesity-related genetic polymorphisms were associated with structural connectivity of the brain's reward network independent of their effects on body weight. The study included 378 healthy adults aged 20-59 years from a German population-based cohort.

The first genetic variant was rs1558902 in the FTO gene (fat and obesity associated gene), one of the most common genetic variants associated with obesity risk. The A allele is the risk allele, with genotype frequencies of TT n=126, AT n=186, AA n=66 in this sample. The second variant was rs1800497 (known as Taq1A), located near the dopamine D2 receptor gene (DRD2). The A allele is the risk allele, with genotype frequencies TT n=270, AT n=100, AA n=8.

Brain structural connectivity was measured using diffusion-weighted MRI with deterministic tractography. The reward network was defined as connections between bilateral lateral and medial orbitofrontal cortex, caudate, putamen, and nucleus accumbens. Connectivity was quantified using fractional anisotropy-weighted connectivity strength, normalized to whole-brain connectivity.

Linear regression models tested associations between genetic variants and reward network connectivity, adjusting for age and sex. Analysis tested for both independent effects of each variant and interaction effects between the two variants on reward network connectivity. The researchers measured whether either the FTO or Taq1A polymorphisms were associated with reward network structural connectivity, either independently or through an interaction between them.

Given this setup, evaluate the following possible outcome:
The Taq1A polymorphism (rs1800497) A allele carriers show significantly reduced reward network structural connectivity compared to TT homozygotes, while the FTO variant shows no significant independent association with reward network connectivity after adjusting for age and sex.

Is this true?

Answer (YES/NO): NO